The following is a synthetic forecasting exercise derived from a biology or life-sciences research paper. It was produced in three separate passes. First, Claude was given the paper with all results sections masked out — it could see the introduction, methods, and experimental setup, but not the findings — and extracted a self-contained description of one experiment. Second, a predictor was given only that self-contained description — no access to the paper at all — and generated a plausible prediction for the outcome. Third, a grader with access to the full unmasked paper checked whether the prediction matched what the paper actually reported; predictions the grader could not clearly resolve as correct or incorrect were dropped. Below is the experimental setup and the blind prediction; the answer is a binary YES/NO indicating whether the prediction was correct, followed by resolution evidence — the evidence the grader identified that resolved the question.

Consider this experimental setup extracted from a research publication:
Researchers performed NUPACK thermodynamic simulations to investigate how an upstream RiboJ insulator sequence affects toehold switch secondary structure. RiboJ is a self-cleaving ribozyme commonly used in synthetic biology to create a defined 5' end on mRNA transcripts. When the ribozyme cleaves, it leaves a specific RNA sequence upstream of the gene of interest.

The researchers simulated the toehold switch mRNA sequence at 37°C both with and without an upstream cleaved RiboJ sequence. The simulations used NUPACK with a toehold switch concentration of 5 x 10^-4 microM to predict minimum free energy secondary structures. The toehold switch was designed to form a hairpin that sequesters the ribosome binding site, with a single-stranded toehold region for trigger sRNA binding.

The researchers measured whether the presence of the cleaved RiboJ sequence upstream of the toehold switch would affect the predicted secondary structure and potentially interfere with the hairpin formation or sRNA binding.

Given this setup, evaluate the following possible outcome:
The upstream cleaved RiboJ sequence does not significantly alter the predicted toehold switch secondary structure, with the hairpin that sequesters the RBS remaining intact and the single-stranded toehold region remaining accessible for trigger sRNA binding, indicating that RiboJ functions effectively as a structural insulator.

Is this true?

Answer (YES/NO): NO